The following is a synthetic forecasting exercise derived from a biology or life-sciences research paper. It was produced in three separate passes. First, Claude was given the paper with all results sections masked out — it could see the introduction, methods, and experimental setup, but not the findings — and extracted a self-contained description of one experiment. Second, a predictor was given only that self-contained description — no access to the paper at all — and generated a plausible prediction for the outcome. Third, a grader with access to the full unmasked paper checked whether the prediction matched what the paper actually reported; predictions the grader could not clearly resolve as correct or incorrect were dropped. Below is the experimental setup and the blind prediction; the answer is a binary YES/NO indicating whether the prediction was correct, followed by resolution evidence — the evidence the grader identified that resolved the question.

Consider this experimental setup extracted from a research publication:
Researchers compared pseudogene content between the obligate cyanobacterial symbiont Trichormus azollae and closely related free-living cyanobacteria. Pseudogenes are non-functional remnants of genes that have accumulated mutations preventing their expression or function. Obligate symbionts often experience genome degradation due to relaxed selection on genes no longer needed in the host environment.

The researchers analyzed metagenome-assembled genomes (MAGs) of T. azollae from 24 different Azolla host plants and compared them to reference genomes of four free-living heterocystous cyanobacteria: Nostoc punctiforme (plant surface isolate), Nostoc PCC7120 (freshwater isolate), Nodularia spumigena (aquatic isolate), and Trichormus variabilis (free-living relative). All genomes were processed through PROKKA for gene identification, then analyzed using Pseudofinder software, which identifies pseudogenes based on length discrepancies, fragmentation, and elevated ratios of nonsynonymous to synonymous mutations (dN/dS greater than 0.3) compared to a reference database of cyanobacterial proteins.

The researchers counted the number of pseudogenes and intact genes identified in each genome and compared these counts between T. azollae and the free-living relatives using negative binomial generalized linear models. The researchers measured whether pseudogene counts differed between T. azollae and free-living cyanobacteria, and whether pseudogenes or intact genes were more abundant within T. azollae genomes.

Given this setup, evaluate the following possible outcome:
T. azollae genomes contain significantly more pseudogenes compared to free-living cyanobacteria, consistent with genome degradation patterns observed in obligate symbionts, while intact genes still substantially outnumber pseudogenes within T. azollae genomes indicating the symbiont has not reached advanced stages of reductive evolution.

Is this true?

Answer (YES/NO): NO